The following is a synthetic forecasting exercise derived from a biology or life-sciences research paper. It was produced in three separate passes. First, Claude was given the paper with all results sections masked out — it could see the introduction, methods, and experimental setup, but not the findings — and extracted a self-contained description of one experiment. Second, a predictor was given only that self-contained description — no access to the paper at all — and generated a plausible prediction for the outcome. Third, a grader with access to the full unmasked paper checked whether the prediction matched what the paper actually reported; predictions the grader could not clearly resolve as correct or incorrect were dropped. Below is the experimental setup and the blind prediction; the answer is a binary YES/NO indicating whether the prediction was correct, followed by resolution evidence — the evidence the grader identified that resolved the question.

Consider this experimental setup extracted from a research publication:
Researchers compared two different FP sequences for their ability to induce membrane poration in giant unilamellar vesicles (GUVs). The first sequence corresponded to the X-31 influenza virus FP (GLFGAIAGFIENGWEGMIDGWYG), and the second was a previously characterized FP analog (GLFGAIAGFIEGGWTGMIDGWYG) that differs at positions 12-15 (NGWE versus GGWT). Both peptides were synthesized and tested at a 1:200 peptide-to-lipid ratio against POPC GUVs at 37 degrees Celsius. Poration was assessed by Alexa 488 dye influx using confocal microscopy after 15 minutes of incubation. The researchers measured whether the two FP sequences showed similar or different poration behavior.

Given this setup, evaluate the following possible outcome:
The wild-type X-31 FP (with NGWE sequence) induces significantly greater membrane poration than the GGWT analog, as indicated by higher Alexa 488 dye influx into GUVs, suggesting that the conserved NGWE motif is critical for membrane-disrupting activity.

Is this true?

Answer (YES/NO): NO